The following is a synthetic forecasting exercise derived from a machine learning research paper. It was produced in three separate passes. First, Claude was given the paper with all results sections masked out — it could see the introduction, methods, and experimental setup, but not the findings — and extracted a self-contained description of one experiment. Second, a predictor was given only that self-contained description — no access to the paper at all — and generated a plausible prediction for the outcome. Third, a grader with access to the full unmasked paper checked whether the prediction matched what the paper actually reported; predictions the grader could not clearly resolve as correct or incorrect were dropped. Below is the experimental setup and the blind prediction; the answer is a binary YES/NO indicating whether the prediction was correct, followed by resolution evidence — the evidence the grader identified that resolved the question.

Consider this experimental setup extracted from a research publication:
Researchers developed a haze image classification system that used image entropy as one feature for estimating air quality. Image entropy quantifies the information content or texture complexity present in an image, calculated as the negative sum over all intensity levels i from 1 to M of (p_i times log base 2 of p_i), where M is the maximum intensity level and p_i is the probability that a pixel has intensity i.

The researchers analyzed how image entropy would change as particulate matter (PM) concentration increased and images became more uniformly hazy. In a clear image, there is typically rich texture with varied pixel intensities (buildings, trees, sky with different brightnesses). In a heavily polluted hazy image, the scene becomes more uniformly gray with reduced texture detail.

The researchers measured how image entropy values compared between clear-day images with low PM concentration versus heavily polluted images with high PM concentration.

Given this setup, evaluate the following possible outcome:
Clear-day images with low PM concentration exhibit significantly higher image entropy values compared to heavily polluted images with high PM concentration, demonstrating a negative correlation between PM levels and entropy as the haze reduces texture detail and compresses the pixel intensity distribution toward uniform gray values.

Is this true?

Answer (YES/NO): YES